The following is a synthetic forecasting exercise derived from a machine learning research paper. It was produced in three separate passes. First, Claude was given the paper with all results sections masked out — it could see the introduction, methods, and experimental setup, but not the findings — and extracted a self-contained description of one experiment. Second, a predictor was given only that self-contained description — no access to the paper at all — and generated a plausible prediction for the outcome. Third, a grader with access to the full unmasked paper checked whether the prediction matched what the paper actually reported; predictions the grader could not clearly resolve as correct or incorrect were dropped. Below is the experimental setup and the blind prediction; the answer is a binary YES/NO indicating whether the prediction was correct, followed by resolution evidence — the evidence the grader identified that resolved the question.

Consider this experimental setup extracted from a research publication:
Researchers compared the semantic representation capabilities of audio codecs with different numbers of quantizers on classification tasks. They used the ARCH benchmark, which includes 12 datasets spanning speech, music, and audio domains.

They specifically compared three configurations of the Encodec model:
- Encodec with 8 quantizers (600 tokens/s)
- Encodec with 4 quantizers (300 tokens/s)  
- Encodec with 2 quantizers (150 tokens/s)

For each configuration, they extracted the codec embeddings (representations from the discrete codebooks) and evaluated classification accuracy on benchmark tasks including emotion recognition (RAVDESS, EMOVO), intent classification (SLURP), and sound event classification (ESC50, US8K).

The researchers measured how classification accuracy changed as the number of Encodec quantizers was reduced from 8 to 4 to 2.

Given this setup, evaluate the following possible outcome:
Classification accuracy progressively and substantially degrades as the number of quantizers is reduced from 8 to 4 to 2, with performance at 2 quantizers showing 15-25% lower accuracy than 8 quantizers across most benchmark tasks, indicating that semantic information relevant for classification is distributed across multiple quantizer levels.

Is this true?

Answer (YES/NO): NO